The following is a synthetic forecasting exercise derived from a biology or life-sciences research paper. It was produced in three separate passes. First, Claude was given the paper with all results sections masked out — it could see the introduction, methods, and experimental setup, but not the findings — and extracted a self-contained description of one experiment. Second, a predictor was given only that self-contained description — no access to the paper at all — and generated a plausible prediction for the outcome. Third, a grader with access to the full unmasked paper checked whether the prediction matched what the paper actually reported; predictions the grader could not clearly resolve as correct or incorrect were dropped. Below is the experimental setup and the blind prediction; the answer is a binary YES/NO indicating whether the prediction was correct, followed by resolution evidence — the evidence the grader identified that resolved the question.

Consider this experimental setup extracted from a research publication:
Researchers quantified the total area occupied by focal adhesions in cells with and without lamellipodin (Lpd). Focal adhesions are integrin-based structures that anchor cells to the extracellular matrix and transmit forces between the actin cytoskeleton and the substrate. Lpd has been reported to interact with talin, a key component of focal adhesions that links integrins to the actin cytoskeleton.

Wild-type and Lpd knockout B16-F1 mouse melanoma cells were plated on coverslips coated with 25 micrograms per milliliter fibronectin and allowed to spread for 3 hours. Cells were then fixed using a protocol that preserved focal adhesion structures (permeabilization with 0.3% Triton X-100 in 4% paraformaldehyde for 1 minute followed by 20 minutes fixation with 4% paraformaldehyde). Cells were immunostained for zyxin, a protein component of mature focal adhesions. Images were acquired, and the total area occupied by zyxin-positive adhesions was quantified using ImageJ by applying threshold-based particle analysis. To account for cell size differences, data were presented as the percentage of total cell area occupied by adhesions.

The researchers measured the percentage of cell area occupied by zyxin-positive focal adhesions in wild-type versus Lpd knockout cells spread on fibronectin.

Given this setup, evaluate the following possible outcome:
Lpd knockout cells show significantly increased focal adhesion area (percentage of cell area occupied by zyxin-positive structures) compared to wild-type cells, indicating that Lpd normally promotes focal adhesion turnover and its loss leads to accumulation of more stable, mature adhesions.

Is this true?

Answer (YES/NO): YES